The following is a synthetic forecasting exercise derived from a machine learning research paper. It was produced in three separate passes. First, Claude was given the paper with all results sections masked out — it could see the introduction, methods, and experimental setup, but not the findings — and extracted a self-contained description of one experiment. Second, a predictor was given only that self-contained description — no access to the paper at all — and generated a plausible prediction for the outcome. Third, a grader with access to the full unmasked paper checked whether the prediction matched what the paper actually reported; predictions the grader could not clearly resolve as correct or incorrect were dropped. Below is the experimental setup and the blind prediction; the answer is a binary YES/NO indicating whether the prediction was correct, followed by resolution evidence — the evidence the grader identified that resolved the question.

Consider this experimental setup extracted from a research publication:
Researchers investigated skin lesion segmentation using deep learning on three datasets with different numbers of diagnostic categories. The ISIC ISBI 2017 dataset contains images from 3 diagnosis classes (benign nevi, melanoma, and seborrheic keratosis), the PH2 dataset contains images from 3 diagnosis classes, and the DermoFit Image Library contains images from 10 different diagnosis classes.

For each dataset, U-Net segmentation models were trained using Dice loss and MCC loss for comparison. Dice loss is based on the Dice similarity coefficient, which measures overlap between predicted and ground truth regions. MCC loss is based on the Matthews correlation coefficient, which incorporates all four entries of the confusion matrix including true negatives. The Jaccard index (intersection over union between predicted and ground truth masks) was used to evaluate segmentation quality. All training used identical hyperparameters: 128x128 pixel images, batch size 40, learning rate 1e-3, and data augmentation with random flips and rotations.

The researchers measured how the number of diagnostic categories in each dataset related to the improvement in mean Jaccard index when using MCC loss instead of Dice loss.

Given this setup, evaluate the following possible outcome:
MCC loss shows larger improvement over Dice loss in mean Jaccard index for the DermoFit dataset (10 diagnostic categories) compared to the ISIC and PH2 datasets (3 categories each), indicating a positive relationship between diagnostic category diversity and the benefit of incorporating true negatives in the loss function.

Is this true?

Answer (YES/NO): NO